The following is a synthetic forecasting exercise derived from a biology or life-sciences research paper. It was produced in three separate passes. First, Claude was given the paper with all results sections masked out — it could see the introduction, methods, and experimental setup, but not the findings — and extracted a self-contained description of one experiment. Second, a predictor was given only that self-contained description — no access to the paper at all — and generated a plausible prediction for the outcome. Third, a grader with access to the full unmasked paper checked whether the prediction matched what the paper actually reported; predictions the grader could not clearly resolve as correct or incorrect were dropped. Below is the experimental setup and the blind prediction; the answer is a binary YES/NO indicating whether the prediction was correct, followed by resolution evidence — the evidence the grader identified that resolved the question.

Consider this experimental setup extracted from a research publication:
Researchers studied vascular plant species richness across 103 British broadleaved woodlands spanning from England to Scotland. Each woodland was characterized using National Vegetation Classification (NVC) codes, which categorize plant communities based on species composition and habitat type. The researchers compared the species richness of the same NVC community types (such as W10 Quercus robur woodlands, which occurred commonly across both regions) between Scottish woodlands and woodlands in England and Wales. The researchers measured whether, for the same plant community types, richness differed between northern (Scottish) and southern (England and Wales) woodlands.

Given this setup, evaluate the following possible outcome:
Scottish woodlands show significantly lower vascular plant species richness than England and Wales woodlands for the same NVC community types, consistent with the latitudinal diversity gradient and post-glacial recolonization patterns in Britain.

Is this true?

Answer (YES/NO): NO